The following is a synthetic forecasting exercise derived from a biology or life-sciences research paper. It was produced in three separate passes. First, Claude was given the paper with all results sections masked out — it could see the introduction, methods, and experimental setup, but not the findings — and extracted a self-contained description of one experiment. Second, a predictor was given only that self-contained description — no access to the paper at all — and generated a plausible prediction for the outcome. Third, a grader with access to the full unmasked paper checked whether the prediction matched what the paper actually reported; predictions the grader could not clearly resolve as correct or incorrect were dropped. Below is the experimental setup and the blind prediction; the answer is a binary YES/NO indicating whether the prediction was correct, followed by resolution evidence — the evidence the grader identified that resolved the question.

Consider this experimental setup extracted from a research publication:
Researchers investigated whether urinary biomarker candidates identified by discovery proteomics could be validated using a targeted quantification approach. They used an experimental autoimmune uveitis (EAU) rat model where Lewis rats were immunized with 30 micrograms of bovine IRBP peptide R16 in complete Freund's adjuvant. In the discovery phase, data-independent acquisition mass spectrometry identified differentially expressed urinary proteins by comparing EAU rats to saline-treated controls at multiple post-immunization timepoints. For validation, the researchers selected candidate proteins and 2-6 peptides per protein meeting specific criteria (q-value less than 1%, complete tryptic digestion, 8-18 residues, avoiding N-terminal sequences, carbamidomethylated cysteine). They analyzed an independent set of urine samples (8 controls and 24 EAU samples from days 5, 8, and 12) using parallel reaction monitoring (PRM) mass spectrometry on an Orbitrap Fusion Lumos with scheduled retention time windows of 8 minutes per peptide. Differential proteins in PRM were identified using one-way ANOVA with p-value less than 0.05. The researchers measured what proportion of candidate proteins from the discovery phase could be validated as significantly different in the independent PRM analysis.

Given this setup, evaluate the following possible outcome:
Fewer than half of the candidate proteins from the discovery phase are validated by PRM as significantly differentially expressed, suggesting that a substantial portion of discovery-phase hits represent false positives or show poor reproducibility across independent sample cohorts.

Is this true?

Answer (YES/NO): YES